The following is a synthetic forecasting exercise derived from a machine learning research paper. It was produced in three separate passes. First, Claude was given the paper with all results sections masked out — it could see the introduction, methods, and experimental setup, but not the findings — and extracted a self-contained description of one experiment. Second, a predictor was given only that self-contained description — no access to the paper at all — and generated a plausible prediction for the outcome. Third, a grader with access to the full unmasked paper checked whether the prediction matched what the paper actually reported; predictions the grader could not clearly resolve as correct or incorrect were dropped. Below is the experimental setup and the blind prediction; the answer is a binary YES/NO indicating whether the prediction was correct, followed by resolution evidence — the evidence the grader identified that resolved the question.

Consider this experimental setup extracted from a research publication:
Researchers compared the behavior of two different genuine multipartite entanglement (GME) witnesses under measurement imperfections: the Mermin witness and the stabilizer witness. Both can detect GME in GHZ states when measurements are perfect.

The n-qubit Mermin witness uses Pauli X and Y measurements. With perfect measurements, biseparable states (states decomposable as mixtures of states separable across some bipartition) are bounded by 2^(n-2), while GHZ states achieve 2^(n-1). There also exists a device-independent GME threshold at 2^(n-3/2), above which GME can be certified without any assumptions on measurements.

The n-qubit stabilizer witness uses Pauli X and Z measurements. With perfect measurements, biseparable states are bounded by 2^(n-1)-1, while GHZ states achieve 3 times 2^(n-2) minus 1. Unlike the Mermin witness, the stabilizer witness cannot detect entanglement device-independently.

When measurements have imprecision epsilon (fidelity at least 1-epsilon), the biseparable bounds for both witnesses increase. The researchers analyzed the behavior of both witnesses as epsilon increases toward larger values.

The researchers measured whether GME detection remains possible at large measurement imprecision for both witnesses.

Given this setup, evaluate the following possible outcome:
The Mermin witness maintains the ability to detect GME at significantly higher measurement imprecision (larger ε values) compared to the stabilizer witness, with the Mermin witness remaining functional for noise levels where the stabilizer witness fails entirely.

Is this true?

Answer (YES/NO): YES